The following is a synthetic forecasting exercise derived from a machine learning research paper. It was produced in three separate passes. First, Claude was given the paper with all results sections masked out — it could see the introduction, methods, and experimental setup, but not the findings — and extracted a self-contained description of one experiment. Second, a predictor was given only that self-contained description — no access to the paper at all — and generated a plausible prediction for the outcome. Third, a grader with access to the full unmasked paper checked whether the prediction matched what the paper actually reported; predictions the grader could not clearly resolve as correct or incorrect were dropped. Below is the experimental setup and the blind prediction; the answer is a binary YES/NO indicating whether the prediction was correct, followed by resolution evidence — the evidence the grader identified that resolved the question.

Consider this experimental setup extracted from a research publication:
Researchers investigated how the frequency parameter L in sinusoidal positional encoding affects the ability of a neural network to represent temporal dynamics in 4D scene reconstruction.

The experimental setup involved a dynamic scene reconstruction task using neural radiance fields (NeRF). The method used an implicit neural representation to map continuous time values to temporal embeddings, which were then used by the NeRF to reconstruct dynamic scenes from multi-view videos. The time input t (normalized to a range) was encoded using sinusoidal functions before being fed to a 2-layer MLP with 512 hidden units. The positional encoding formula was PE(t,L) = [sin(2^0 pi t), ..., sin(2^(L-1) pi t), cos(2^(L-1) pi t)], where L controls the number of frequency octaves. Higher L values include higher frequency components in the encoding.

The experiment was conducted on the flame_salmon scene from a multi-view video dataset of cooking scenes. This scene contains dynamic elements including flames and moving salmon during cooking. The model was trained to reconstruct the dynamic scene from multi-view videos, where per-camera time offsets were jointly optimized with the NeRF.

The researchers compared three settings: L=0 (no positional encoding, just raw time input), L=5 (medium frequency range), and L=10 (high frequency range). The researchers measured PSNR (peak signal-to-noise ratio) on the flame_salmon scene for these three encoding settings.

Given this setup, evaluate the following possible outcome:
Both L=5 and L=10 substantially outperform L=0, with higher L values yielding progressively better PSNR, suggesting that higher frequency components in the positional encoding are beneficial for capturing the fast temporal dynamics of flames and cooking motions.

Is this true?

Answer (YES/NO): YES